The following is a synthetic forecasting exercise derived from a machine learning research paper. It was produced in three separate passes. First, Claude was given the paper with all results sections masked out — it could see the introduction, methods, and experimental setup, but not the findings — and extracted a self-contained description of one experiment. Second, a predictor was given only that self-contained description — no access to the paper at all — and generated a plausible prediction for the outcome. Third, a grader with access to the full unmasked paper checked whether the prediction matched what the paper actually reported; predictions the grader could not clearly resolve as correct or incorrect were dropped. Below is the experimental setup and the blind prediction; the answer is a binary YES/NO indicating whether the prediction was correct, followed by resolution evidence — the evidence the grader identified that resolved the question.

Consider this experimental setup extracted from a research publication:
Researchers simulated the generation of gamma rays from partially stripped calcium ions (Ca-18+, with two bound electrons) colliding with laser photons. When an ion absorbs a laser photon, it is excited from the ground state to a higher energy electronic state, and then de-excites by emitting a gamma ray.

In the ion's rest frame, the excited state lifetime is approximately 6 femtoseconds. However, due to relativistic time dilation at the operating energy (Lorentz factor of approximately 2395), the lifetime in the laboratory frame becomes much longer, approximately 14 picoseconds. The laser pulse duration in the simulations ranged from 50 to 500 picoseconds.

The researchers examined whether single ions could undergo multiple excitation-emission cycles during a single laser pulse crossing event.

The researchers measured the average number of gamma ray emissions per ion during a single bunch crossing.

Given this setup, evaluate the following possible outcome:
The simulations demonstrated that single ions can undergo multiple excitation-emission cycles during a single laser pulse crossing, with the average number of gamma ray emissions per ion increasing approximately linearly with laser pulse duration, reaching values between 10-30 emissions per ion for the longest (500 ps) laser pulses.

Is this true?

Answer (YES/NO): NO